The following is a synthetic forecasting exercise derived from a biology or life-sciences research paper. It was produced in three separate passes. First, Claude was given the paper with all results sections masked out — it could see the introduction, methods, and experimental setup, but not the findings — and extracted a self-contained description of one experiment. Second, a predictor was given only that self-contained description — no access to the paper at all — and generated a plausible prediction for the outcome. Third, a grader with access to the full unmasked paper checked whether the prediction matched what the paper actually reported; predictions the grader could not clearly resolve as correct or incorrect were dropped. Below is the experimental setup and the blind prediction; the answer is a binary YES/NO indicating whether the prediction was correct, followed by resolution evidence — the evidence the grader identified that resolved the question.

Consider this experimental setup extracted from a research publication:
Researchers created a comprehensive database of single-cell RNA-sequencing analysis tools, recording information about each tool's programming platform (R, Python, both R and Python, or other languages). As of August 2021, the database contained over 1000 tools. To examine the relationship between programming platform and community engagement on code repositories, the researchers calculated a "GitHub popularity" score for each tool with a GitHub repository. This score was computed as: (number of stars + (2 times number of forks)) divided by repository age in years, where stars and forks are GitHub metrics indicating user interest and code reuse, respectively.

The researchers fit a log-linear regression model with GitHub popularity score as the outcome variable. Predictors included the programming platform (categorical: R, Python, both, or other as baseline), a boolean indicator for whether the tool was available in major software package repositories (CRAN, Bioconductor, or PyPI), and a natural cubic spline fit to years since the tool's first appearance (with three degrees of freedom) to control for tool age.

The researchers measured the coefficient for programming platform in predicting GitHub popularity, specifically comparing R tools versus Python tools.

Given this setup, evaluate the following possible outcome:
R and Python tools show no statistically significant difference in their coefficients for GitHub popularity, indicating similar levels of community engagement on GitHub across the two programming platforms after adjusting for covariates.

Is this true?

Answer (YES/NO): NO